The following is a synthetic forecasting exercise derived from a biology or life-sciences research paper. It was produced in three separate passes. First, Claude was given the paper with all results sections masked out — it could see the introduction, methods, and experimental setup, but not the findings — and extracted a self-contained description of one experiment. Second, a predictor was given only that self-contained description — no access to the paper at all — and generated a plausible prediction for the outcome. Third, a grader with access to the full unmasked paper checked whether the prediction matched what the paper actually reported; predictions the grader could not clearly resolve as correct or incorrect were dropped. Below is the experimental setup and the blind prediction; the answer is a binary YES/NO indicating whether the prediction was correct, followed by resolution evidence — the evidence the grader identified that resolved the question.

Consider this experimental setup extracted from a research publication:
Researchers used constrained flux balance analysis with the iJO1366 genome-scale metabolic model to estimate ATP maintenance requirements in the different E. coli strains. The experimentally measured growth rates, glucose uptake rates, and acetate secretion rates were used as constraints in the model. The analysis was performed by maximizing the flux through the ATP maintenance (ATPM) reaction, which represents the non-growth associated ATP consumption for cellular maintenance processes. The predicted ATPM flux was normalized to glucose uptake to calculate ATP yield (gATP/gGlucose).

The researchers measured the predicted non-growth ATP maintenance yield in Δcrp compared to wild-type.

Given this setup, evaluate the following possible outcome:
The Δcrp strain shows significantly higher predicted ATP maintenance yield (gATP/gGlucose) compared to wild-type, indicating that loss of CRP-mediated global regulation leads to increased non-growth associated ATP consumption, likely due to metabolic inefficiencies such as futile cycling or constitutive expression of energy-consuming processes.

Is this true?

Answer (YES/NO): NO